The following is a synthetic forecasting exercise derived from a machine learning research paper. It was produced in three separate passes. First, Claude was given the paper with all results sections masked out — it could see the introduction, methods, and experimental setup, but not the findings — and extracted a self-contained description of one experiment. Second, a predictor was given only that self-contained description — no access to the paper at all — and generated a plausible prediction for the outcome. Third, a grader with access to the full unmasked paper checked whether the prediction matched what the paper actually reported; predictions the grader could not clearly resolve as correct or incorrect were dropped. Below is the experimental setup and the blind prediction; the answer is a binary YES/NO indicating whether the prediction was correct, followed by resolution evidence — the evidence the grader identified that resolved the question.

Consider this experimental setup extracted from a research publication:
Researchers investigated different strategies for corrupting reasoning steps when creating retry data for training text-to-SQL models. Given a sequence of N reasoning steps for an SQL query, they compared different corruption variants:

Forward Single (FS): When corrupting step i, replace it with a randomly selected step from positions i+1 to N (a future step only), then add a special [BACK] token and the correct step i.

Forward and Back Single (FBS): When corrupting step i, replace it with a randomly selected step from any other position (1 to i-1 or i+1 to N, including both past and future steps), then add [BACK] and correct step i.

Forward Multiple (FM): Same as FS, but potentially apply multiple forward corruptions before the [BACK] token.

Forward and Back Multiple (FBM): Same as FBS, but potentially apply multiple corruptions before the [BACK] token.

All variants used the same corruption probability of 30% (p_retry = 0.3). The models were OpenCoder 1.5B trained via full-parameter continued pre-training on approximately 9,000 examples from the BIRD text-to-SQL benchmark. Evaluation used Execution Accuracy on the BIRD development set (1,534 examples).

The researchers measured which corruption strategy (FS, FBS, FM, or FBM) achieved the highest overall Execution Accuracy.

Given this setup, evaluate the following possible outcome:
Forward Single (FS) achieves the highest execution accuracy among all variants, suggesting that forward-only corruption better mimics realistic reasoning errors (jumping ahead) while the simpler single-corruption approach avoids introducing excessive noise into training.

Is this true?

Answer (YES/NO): YES